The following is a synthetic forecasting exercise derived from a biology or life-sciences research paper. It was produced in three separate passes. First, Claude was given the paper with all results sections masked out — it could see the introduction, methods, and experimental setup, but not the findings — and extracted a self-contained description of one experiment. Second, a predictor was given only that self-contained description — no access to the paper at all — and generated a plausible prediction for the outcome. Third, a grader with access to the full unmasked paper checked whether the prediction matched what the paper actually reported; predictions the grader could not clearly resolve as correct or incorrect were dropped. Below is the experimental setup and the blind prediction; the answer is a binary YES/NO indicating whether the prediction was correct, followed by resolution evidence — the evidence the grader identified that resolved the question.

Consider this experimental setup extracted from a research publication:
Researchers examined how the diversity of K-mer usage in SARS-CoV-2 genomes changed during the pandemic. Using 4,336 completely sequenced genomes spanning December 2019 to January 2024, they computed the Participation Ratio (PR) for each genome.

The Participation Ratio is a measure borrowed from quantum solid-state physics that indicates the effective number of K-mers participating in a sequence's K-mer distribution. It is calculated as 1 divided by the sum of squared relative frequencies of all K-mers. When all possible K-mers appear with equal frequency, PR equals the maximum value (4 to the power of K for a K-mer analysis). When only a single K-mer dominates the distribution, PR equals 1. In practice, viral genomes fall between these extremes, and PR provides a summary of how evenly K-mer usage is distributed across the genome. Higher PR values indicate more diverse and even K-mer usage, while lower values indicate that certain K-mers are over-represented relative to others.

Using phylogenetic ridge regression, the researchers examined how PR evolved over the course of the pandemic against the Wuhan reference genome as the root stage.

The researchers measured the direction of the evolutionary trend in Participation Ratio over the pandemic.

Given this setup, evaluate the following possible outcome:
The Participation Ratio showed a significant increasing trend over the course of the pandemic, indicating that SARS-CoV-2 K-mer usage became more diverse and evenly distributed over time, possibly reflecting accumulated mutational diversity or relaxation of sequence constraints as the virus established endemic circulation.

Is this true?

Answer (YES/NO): NO